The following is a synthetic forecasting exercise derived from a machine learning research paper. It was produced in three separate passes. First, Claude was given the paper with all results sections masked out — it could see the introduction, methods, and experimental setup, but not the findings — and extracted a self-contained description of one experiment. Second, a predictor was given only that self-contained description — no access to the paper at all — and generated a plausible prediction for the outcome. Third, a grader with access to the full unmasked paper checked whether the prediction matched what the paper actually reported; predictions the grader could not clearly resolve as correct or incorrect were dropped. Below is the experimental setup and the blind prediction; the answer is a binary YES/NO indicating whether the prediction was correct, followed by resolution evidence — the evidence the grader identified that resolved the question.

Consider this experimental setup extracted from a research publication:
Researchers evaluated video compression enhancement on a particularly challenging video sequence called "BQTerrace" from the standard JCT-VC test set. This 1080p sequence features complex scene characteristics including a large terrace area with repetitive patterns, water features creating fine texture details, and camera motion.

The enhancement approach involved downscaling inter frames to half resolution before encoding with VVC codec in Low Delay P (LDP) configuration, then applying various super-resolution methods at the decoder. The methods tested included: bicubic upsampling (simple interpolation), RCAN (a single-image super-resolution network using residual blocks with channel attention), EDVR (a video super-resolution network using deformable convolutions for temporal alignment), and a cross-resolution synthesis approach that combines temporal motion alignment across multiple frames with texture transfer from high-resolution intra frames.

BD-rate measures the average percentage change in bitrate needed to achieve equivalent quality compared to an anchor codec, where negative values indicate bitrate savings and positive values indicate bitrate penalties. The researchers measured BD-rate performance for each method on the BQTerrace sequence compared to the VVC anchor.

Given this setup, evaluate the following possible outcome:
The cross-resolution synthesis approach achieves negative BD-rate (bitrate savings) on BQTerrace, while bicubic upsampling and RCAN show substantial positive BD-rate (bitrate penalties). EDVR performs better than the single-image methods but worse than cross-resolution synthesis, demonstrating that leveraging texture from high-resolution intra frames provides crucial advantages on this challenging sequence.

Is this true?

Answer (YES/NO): NO